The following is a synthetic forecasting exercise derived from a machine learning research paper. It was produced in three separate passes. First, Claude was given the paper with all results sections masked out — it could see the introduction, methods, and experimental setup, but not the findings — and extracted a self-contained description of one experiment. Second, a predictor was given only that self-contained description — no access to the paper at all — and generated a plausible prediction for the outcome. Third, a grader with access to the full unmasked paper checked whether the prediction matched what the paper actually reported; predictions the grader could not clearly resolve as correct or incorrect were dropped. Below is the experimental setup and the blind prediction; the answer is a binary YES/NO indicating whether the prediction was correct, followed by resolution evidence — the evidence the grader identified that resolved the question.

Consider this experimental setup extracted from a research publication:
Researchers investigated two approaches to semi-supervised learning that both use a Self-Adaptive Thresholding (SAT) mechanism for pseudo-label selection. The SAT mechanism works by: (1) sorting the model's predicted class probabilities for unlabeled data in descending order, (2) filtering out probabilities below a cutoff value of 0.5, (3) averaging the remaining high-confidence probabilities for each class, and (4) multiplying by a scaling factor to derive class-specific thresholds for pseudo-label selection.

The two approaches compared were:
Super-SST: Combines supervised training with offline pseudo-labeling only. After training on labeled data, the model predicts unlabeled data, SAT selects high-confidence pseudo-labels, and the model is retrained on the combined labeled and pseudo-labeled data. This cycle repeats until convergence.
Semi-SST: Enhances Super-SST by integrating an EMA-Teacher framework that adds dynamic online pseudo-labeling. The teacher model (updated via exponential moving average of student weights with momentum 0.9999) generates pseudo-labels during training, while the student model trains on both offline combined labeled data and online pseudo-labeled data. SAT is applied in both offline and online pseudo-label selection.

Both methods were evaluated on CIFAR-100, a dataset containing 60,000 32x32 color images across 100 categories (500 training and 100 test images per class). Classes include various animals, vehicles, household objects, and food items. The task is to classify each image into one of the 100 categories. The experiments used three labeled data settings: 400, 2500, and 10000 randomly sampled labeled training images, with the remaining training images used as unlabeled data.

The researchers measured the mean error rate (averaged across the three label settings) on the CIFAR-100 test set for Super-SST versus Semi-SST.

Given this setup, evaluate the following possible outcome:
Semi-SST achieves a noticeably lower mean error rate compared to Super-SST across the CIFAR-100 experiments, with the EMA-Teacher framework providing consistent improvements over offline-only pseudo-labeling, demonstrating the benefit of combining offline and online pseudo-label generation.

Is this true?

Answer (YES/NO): YES